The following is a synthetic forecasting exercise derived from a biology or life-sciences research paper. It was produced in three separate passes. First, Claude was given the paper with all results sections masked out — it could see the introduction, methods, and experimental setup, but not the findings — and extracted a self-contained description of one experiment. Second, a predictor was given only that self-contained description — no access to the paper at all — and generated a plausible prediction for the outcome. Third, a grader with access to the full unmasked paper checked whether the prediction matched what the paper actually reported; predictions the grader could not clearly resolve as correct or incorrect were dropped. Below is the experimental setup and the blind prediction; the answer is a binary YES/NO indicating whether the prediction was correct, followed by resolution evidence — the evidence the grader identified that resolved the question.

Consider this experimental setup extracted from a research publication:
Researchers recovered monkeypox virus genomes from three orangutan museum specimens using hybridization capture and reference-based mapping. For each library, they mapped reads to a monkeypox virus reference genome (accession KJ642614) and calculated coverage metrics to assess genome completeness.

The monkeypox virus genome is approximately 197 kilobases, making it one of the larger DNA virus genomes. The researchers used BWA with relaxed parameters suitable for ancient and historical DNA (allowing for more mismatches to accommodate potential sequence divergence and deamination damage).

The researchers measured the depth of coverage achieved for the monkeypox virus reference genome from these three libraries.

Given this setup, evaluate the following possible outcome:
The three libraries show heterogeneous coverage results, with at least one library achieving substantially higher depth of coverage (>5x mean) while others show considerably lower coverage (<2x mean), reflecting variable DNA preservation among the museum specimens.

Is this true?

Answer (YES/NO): NO